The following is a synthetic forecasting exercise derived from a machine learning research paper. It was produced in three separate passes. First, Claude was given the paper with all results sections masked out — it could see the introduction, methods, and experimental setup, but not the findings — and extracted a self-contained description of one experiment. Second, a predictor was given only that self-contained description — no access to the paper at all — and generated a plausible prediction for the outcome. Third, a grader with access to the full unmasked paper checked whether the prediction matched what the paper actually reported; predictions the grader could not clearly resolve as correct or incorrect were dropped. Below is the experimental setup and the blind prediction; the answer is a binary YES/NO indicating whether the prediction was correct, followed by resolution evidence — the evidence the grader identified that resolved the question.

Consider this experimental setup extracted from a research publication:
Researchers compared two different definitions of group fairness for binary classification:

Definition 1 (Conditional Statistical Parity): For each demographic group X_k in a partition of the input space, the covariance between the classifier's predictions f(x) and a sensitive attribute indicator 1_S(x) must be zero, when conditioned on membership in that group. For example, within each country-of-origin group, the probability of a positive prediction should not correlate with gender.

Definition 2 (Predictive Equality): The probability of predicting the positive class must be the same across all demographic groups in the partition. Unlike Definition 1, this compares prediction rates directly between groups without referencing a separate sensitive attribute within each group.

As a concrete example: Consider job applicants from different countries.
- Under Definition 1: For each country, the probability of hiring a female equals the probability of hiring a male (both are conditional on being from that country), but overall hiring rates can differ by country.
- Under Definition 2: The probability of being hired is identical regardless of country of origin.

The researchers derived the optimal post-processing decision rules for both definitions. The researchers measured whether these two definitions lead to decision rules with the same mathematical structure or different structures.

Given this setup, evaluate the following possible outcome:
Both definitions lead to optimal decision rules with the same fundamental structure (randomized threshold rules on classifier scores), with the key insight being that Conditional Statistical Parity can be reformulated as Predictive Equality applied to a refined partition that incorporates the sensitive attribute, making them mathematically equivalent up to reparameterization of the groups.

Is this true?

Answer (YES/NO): NO